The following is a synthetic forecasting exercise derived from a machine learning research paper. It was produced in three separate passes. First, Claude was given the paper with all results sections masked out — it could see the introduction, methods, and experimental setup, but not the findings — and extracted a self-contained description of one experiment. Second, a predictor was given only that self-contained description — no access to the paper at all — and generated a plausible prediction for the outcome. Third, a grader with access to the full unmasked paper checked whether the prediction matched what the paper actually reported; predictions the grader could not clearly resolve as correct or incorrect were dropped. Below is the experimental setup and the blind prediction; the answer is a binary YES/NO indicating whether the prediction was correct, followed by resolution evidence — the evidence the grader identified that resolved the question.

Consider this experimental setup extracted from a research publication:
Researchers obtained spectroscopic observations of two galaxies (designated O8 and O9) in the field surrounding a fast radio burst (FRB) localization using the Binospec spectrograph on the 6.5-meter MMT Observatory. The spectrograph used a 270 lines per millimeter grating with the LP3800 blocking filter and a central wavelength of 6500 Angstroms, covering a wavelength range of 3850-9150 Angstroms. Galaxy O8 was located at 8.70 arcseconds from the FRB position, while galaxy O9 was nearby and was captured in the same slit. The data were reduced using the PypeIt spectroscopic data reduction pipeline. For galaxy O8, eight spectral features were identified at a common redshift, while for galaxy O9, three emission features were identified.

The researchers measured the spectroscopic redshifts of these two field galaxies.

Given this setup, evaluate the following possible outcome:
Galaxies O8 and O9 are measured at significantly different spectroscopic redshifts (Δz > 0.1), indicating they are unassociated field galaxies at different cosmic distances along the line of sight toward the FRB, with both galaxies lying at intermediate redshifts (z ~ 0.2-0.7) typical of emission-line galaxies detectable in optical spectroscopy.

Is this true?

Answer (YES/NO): YES